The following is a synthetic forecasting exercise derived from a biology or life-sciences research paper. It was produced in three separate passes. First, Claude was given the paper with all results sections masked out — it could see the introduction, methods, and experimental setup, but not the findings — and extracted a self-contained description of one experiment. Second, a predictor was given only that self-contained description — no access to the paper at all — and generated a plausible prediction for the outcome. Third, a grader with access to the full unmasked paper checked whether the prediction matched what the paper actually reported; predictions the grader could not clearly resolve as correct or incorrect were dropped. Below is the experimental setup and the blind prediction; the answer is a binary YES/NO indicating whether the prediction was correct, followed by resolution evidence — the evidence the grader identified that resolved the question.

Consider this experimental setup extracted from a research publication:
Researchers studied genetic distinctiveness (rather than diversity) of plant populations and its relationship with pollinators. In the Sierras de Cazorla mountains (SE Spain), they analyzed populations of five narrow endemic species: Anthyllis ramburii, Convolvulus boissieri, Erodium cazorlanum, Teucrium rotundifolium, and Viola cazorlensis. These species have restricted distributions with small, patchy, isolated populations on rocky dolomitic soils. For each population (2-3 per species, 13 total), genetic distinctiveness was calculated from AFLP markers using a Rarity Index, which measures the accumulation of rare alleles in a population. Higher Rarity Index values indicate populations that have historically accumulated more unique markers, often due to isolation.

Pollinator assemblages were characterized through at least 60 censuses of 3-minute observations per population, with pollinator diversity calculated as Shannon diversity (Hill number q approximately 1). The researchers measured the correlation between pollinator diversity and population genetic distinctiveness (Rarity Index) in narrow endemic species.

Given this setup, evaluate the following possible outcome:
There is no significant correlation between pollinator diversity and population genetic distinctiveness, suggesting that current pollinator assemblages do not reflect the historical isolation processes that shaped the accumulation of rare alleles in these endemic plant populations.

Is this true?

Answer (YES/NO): YES